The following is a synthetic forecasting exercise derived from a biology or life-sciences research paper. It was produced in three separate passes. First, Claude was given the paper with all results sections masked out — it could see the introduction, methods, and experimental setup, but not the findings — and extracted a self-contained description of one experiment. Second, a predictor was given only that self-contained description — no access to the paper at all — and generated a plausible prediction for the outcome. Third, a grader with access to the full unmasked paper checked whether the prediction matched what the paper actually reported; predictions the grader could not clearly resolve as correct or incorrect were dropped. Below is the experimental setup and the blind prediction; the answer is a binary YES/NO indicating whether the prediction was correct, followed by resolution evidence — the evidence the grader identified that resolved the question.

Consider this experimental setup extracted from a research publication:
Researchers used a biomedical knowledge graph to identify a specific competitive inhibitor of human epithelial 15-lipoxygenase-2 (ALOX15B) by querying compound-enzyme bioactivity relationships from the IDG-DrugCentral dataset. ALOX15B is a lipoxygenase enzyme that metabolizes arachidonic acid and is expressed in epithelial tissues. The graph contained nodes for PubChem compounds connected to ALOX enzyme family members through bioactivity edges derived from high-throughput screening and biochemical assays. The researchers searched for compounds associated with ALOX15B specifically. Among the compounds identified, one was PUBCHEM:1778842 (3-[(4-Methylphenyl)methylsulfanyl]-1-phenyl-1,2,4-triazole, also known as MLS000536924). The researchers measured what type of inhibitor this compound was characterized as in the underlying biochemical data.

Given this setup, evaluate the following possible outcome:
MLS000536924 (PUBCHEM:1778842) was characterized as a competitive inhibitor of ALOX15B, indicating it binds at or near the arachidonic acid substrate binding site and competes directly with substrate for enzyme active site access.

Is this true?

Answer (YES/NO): YES